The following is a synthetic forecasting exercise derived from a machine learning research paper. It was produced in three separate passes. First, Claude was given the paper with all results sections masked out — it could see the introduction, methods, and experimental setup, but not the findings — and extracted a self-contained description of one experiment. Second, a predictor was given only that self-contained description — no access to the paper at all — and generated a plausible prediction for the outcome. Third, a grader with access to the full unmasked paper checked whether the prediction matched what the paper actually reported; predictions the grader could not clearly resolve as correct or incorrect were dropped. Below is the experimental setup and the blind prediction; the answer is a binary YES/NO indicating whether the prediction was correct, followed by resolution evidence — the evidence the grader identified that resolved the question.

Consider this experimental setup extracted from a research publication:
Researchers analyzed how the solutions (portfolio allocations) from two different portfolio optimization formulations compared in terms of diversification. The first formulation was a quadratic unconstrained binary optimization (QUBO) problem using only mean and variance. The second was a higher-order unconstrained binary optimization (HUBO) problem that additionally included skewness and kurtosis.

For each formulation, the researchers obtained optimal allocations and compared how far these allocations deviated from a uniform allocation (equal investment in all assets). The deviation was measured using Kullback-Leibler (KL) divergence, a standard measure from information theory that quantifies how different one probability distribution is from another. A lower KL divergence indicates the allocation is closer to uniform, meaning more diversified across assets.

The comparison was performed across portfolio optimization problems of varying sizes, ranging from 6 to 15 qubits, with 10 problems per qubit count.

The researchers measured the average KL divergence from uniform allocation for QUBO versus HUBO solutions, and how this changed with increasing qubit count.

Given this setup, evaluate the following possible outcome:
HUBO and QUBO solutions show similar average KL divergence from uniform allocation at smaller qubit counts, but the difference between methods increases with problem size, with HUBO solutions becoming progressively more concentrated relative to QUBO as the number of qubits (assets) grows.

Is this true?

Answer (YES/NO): NO